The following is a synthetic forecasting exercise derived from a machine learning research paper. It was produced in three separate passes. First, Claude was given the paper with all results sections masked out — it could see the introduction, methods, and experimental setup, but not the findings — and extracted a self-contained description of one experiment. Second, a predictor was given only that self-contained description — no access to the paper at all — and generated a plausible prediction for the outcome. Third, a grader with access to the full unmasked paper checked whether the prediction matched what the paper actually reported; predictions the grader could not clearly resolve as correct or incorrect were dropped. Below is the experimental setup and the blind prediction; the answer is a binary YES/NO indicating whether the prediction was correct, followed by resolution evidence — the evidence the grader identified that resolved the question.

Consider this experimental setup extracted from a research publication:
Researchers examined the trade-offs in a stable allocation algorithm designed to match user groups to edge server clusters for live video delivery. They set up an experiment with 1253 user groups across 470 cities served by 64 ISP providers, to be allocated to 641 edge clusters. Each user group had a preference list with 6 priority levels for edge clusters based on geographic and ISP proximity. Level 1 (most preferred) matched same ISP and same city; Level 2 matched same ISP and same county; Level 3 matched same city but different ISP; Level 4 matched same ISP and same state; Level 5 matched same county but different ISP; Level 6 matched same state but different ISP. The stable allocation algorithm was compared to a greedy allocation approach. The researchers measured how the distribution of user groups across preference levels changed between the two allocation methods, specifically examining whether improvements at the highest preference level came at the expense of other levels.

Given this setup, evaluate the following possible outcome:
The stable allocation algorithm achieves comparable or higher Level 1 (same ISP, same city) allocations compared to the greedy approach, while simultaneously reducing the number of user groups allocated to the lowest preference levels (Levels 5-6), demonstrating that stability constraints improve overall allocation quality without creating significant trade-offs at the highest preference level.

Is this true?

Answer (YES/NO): NO